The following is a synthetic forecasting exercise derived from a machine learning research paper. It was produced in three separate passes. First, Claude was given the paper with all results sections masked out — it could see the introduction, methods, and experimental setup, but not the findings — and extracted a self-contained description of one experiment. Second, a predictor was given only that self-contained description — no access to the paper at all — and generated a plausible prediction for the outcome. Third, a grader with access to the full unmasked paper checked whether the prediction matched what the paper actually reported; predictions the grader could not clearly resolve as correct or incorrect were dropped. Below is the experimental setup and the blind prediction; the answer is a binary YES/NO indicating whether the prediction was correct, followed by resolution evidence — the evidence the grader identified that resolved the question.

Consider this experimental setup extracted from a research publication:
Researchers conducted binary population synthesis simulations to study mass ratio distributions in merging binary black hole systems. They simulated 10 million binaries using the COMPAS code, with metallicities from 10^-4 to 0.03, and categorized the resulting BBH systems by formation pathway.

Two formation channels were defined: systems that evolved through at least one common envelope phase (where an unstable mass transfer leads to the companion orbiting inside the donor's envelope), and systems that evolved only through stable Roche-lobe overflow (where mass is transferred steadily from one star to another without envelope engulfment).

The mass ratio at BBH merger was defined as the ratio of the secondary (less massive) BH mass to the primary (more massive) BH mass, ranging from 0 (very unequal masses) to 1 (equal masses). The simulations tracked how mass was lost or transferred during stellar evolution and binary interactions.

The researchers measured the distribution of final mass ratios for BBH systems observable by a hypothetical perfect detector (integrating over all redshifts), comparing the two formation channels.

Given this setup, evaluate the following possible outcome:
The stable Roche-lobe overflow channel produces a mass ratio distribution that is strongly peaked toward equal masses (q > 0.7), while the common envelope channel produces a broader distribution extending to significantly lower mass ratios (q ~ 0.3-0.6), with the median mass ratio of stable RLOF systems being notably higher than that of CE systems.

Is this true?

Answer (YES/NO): NO